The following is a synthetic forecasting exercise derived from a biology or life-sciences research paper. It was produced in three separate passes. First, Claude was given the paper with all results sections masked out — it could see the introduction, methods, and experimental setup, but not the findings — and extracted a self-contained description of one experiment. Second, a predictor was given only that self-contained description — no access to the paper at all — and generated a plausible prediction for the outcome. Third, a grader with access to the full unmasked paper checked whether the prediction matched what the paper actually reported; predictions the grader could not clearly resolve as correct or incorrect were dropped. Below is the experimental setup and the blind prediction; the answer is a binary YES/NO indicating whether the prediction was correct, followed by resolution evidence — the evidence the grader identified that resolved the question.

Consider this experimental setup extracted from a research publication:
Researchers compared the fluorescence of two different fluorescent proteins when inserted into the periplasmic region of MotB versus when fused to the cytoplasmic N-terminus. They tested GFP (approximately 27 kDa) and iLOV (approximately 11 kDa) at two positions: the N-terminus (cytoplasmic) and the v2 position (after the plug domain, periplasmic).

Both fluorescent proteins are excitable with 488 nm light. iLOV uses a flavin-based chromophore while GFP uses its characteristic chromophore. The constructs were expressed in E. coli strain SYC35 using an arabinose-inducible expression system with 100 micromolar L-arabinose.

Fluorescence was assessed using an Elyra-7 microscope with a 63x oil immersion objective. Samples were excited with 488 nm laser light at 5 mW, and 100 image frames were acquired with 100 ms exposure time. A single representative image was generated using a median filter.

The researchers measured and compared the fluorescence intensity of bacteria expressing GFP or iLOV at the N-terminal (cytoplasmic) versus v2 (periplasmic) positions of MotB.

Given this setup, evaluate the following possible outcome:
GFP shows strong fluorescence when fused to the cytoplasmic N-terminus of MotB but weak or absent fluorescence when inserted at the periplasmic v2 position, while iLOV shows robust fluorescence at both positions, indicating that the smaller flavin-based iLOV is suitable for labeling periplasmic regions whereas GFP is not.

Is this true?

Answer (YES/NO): NO